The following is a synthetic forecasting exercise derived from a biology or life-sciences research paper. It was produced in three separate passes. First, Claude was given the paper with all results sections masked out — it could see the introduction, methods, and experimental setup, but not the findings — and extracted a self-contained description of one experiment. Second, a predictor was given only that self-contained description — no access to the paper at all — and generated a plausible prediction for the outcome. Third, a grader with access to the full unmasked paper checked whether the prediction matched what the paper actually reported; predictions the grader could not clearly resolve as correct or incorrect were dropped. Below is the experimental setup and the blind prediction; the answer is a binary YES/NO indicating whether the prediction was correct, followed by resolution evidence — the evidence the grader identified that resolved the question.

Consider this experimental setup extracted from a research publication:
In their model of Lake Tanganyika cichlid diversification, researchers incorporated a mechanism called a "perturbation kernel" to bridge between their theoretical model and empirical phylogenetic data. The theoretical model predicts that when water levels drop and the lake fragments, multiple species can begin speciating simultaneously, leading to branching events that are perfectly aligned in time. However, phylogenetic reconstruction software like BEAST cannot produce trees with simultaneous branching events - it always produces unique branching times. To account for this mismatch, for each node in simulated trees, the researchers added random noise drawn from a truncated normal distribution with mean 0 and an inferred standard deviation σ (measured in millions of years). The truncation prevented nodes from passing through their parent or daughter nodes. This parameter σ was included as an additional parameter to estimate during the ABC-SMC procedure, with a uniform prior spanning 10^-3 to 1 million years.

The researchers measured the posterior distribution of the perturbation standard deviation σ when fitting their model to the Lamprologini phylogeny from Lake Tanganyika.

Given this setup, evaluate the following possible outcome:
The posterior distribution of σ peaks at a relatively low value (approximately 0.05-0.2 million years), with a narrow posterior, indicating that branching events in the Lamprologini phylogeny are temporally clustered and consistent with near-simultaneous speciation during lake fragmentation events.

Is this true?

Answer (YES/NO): NO